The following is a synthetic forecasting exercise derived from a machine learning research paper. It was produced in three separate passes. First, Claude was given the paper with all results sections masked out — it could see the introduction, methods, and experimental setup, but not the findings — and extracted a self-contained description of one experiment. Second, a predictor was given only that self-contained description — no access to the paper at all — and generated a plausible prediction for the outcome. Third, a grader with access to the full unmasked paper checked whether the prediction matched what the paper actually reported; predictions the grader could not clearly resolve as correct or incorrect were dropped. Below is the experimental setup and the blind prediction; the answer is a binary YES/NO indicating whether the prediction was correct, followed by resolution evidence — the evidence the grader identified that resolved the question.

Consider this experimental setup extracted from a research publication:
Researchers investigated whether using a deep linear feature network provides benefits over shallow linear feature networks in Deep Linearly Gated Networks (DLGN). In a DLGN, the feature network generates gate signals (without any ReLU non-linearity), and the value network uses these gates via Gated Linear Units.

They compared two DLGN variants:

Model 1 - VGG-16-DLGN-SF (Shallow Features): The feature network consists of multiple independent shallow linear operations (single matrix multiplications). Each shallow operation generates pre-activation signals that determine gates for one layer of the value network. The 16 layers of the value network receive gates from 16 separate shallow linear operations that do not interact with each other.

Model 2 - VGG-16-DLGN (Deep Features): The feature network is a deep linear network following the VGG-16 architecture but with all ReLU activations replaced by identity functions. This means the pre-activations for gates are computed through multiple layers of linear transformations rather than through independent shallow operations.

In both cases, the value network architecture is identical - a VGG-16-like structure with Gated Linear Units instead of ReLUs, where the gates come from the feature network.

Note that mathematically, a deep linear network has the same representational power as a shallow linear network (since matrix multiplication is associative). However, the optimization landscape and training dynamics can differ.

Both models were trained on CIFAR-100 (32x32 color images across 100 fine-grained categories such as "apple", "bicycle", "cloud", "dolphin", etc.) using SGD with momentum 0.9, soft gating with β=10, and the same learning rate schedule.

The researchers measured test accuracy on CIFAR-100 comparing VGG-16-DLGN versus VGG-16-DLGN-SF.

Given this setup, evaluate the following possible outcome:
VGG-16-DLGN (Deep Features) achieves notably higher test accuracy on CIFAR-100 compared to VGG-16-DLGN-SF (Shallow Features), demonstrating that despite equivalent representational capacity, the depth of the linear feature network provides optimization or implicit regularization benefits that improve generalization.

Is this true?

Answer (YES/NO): YES